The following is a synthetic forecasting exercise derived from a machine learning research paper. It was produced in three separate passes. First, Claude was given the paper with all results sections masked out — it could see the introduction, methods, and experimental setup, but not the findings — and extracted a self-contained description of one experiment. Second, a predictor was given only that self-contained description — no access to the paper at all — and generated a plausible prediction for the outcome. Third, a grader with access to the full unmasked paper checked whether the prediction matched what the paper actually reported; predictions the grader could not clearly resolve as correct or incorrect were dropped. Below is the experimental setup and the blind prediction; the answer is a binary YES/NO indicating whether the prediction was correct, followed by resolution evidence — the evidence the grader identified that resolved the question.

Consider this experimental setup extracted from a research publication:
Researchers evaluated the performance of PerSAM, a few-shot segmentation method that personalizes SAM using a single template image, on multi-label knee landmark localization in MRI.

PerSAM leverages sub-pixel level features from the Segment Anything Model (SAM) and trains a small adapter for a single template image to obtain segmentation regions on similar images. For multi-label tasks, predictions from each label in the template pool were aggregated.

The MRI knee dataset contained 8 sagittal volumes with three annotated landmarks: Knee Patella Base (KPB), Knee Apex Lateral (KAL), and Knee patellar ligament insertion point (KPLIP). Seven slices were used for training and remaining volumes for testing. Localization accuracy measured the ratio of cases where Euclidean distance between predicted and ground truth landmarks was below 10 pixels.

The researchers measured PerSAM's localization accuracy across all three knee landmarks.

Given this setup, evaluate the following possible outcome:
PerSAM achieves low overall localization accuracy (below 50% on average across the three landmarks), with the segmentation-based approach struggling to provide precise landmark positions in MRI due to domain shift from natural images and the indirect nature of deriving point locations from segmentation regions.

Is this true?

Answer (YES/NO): YES